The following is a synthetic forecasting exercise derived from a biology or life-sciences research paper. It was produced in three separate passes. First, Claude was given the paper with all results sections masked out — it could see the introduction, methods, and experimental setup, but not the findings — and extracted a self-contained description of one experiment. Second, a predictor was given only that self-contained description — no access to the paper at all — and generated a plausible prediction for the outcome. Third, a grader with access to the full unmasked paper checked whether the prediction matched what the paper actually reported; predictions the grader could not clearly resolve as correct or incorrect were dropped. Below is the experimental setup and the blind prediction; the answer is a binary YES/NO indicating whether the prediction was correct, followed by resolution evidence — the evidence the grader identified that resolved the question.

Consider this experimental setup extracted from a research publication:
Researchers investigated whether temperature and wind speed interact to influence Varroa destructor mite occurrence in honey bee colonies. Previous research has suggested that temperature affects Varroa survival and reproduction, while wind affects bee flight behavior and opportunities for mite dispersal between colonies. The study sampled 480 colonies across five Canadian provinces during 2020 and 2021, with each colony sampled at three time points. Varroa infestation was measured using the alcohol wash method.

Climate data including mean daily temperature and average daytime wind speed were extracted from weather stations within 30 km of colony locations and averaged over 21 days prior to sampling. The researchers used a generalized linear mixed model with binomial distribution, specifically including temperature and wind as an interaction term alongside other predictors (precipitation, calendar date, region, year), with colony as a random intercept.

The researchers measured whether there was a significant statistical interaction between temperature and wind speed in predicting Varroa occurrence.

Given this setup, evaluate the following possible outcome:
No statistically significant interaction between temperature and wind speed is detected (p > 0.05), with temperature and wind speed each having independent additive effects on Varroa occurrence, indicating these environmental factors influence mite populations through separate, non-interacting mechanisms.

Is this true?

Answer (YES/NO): NO